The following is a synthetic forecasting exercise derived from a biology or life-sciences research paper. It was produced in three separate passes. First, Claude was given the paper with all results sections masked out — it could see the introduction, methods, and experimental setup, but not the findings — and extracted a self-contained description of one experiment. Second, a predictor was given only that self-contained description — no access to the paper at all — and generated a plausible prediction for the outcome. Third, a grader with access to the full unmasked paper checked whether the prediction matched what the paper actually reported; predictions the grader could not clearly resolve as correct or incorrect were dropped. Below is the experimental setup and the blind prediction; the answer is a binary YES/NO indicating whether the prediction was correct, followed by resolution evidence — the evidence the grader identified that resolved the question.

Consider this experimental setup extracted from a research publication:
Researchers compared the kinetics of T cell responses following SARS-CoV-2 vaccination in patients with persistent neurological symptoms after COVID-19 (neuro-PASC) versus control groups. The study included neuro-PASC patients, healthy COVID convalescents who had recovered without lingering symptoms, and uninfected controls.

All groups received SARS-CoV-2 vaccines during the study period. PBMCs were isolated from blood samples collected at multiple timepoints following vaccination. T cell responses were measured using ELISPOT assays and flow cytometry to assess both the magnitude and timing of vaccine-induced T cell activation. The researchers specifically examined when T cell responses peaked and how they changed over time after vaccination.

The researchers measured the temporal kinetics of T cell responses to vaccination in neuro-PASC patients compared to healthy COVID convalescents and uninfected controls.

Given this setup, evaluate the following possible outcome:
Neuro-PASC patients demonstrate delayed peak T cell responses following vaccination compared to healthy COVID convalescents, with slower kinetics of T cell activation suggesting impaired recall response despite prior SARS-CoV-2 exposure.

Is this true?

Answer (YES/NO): NO